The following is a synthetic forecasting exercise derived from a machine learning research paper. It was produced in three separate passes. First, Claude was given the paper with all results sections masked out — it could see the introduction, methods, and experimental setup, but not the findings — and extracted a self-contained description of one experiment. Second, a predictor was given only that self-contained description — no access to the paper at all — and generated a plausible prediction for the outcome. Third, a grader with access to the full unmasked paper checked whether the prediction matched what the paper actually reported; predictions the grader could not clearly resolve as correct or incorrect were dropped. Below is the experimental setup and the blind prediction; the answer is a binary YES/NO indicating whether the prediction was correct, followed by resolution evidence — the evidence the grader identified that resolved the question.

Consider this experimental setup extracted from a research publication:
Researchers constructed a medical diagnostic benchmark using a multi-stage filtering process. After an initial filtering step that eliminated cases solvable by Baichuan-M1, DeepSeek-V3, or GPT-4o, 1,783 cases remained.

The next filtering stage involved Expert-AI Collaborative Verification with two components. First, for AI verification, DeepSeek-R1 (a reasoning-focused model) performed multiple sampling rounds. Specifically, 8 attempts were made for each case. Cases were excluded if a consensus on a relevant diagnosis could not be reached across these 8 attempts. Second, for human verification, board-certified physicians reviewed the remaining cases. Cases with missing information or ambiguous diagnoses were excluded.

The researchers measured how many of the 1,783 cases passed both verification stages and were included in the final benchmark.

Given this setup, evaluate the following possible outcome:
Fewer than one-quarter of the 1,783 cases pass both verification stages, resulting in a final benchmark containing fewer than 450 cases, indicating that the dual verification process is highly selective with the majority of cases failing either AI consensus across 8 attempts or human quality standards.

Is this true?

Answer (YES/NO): NO